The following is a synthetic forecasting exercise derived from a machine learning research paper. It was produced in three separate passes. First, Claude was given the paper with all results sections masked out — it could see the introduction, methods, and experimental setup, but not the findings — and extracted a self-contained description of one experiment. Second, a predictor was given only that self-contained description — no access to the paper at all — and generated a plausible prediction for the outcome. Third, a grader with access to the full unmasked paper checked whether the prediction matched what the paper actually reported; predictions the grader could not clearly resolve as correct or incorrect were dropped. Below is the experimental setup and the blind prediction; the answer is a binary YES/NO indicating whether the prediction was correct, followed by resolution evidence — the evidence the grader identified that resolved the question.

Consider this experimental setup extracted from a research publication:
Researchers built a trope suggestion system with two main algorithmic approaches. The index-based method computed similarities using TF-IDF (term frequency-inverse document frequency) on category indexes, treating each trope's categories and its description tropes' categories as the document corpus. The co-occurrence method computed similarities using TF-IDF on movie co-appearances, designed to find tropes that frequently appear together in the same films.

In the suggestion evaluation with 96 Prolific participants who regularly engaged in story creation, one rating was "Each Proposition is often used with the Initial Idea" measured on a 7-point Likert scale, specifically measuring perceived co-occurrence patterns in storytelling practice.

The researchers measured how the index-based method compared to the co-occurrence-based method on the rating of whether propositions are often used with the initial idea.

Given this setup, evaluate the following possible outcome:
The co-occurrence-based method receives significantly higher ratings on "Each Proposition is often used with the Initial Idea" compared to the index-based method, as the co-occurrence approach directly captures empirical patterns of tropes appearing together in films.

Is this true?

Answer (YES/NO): NO